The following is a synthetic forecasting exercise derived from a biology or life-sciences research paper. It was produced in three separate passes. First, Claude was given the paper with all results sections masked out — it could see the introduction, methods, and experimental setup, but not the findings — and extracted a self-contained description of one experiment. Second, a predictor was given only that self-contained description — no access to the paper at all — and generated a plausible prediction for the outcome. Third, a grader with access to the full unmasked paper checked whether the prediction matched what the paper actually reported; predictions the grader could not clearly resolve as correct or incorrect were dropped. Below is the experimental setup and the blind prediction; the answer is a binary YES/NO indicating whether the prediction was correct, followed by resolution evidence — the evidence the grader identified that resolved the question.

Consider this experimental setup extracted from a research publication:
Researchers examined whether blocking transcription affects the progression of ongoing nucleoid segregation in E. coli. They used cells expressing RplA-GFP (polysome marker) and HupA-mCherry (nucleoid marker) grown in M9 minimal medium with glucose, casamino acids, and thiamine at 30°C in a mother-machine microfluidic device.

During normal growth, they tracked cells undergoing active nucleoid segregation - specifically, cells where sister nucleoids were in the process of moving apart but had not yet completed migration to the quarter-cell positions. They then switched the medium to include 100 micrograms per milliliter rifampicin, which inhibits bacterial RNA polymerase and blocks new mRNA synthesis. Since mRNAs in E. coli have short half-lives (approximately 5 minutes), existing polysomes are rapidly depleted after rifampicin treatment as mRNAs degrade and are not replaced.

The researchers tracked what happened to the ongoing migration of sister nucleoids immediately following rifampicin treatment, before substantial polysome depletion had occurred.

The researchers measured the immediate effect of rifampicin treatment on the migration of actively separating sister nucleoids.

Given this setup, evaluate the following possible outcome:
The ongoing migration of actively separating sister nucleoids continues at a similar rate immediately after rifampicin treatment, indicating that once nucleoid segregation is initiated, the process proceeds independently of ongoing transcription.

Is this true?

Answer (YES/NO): NO